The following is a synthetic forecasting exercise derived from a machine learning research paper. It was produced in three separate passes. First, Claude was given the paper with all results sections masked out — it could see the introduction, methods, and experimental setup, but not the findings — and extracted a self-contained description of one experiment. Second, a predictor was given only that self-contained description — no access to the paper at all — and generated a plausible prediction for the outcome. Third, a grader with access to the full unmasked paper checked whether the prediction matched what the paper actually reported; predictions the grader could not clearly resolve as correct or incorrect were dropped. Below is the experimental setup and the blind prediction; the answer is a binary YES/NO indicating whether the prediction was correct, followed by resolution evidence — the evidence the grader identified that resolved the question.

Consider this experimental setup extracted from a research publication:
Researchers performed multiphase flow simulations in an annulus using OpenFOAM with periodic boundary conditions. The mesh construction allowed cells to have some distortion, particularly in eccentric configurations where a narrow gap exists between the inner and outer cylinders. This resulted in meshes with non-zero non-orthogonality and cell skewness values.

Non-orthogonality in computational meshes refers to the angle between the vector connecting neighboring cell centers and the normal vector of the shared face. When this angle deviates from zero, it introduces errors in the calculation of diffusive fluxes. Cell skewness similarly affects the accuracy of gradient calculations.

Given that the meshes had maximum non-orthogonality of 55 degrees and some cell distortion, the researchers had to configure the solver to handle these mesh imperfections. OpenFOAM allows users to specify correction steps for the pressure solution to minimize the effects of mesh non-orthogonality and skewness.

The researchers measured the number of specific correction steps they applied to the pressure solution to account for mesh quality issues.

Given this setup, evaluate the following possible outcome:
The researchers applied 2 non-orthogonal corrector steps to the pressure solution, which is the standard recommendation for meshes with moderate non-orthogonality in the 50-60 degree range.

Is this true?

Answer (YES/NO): YES